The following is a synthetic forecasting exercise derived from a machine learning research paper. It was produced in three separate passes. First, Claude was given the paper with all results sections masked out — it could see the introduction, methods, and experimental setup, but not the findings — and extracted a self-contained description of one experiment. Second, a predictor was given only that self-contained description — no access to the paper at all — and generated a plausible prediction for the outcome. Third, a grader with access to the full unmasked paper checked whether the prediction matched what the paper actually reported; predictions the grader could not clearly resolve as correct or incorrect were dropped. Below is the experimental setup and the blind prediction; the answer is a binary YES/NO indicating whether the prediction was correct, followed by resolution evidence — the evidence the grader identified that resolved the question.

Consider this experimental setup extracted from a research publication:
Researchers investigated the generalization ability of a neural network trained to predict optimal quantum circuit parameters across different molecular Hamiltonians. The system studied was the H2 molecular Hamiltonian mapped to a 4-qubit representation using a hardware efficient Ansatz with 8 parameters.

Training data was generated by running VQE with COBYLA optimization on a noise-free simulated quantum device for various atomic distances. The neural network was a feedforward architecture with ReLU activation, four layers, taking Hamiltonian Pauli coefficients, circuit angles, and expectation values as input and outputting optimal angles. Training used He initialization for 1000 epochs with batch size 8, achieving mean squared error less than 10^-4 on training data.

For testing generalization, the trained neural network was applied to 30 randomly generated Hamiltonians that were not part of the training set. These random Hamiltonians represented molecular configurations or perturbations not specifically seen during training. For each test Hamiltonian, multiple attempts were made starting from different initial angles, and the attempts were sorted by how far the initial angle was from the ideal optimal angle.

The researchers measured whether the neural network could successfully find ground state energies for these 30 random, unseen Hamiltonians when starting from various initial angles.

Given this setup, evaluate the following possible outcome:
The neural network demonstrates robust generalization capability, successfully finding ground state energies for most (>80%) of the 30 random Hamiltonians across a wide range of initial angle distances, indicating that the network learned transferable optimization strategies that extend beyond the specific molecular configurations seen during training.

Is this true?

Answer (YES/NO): YES